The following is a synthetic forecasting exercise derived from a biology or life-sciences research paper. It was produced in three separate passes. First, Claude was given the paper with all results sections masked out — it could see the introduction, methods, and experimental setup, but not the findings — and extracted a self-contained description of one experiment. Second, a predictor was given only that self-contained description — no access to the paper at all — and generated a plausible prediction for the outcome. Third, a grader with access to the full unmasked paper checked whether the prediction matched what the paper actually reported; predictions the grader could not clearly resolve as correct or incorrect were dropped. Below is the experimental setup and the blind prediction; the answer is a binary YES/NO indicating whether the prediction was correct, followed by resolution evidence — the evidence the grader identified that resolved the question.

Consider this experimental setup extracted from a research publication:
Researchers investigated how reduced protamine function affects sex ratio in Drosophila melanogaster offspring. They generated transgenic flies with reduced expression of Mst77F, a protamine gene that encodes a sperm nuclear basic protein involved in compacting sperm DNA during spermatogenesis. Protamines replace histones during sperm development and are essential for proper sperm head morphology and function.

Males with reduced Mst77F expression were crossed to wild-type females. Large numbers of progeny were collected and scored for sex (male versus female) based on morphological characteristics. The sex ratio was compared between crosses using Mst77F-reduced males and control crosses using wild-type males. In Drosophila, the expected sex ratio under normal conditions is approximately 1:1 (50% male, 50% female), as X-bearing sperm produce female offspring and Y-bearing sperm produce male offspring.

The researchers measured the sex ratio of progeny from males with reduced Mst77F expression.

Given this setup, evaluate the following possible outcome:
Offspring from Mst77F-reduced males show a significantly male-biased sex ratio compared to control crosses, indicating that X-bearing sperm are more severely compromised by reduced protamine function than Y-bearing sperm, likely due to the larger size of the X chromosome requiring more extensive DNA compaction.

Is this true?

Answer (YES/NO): YES